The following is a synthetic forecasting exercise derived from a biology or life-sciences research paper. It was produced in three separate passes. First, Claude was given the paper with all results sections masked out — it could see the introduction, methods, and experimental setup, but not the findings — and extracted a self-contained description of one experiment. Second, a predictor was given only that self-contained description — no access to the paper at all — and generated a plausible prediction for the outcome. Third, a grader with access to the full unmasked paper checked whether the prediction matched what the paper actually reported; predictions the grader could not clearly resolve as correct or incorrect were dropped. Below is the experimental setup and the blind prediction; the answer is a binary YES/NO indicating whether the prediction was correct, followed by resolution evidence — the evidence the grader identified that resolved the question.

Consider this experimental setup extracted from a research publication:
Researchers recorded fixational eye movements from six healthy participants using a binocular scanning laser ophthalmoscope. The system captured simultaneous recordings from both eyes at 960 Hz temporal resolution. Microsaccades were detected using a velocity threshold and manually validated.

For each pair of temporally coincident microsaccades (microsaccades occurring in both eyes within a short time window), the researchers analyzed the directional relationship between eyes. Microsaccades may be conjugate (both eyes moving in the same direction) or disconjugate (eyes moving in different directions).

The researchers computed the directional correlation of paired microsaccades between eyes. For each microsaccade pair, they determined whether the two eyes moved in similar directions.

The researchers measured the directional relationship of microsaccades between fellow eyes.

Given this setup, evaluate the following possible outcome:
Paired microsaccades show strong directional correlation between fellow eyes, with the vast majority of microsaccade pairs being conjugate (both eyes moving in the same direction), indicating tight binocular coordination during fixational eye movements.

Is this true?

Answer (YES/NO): YES